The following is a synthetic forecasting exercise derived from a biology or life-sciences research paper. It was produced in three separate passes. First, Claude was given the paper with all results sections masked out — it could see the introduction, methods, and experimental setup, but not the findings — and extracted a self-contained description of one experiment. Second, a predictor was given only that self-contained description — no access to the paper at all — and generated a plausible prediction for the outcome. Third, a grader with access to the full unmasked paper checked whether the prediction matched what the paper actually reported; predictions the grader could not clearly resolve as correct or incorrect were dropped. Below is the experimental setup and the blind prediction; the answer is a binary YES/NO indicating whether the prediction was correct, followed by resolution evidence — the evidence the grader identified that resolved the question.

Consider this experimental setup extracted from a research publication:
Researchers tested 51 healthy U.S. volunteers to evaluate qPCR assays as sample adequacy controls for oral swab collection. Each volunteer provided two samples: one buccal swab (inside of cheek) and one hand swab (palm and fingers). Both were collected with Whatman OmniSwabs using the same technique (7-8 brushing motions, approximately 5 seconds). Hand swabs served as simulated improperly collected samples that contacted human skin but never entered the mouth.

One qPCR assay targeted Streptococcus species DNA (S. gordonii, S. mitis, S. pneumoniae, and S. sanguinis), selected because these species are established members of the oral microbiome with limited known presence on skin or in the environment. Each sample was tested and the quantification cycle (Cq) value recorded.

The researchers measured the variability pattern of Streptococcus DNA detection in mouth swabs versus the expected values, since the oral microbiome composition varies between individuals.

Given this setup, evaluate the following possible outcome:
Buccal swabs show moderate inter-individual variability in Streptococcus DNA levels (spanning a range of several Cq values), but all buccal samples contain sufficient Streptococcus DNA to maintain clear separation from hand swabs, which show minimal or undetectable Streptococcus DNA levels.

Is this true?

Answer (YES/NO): NO